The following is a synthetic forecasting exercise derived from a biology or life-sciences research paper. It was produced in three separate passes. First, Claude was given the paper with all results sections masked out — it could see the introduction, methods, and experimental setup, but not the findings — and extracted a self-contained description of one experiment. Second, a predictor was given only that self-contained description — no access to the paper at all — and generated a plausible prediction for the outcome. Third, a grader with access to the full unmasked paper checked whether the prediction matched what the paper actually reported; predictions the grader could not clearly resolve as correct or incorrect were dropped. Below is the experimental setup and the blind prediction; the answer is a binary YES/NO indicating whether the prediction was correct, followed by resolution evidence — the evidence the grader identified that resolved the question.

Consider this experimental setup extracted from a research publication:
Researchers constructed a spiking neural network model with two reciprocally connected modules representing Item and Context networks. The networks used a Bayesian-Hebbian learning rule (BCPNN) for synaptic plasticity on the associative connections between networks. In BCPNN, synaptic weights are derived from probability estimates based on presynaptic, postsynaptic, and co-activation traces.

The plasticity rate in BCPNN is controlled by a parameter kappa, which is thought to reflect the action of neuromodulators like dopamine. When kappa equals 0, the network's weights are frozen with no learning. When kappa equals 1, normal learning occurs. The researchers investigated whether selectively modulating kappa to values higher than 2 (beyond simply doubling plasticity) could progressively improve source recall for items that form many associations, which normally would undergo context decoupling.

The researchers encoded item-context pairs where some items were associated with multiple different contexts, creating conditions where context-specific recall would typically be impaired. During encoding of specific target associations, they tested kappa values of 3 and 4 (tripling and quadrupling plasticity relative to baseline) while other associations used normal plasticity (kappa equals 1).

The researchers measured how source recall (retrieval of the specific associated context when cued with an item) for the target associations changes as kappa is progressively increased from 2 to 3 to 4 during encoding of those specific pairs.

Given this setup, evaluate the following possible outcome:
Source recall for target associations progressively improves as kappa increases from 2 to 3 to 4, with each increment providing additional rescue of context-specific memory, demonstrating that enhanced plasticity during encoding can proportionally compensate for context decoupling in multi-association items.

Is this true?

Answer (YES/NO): YES